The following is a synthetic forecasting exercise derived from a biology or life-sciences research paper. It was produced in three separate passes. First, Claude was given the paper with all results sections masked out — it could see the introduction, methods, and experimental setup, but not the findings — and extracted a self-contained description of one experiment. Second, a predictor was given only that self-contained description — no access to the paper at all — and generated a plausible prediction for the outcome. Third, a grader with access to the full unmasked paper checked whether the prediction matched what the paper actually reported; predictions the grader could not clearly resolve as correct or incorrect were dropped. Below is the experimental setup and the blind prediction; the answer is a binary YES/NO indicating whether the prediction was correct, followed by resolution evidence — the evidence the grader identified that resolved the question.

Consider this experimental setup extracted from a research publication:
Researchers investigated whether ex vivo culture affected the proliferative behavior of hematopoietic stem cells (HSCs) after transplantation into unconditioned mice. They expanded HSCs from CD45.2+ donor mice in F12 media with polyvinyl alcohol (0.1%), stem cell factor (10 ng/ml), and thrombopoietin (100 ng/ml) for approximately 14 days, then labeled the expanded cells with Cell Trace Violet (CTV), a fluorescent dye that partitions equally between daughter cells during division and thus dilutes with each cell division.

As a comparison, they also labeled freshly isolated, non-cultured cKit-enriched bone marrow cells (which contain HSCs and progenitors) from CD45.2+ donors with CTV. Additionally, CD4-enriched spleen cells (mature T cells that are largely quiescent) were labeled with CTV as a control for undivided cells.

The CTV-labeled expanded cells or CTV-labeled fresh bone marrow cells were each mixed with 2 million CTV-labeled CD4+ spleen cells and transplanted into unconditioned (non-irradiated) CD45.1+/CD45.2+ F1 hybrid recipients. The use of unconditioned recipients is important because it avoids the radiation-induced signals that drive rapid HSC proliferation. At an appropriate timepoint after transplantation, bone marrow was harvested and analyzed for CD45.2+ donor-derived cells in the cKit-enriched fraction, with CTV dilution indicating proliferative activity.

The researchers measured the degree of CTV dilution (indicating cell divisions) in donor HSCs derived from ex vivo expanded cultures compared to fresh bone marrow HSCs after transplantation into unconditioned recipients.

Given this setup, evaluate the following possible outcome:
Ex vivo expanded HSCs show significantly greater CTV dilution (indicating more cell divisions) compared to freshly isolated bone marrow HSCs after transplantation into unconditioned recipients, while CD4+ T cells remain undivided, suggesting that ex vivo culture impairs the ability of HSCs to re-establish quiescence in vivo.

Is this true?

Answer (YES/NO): NO